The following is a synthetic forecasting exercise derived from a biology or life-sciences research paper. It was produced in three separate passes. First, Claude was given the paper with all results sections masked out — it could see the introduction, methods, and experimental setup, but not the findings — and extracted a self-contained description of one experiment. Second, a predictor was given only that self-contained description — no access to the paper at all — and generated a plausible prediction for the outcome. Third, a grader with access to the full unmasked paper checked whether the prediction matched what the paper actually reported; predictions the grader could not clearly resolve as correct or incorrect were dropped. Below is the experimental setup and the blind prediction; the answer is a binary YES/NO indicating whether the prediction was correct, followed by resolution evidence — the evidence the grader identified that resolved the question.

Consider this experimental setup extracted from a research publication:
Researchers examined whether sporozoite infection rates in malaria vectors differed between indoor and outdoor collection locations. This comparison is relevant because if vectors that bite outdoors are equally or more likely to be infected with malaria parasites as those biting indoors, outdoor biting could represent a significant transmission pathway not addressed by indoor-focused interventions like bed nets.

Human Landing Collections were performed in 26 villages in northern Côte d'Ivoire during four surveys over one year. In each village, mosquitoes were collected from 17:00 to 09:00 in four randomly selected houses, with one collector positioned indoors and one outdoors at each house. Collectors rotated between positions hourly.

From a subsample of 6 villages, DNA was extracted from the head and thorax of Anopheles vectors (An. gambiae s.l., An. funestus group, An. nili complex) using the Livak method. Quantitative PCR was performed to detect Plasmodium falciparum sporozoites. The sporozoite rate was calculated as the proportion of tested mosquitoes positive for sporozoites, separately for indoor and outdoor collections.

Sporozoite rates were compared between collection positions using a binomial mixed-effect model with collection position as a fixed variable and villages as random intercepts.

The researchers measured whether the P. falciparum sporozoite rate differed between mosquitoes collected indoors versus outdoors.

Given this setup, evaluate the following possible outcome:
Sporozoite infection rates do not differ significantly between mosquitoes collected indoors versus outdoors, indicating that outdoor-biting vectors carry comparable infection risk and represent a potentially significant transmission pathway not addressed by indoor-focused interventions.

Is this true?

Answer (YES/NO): YES